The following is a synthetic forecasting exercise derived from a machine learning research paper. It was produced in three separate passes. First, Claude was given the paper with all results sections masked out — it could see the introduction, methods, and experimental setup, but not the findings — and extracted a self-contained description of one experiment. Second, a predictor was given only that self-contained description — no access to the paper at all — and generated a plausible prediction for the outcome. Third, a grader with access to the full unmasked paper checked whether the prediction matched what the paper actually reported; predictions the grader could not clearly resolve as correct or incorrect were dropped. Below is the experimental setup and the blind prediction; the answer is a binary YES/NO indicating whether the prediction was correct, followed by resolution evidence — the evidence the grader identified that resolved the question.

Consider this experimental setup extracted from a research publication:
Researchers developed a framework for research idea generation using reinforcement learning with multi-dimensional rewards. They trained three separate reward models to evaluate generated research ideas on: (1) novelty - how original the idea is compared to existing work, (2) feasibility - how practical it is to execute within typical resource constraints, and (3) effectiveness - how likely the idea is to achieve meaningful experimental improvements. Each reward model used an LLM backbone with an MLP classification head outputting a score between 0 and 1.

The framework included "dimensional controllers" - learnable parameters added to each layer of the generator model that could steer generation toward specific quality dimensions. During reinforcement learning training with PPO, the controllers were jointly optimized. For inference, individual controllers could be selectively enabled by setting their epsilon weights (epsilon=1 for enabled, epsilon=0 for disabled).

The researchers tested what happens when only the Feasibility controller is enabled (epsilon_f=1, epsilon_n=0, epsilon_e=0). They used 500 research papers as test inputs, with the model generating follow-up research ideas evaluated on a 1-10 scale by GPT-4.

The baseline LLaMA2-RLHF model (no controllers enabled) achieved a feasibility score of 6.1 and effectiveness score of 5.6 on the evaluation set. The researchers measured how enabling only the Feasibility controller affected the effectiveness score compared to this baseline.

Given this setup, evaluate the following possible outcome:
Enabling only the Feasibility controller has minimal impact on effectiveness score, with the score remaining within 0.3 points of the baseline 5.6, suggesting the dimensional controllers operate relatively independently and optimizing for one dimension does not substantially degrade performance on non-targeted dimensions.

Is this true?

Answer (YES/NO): NO